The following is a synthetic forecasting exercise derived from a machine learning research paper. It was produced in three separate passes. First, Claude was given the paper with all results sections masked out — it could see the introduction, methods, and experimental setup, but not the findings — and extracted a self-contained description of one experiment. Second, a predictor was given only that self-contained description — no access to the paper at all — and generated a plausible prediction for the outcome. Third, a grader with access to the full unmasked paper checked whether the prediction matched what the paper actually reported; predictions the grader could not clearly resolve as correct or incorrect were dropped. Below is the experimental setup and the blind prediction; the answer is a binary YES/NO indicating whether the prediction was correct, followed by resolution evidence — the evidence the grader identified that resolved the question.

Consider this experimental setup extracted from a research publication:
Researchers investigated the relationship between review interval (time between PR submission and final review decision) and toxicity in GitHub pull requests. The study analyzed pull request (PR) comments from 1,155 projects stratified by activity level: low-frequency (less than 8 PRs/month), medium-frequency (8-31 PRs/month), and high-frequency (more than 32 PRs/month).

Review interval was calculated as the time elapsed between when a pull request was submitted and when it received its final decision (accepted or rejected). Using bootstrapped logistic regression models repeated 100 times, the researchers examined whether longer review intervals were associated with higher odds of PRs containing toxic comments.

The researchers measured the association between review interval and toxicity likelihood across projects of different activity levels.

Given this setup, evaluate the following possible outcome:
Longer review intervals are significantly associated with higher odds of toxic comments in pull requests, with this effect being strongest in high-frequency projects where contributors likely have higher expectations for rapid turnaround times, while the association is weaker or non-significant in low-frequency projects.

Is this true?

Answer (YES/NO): YES